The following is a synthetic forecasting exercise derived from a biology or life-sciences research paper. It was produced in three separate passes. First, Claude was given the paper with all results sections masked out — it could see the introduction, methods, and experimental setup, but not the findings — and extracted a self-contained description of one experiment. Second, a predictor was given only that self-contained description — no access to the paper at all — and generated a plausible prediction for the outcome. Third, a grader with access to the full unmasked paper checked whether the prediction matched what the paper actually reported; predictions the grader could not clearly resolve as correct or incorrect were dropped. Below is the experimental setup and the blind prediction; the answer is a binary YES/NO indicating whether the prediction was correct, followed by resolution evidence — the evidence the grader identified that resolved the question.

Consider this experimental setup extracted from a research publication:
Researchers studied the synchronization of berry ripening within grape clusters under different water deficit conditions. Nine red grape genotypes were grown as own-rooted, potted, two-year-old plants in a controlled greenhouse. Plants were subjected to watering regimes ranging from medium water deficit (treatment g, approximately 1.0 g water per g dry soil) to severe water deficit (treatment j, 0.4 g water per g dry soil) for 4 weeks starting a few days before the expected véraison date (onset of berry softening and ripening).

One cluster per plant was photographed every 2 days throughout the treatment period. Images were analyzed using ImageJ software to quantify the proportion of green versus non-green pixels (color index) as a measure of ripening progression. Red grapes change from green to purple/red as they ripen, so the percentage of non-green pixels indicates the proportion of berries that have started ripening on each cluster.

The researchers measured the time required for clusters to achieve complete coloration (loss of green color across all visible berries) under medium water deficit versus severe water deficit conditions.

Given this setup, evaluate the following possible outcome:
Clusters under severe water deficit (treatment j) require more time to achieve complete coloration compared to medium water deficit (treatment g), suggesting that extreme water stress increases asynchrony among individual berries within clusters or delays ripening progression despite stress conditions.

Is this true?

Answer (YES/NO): NO